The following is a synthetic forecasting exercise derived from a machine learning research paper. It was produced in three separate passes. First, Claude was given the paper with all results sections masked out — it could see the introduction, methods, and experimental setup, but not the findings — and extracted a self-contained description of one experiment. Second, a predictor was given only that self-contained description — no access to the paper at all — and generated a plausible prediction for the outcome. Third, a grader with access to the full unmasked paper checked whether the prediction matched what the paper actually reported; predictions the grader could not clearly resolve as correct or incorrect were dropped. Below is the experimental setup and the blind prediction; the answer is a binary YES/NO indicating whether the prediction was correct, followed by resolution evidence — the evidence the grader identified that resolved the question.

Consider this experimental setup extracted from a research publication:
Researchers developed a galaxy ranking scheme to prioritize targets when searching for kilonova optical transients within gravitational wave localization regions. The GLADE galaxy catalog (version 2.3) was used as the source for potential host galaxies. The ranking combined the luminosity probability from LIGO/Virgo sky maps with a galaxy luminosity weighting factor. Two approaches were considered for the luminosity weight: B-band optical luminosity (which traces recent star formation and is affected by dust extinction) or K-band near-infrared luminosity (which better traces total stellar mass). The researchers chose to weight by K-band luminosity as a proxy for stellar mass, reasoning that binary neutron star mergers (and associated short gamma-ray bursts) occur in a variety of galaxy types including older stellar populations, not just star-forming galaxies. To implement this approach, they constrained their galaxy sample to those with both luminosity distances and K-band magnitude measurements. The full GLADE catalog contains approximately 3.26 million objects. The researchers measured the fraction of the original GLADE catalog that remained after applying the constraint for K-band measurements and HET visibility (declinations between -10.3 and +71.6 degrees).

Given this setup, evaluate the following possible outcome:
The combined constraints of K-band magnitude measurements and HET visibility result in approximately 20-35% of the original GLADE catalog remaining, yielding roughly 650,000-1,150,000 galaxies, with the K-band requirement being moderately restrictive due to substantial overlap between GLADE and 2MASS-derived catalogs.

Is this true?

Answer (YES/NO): NO